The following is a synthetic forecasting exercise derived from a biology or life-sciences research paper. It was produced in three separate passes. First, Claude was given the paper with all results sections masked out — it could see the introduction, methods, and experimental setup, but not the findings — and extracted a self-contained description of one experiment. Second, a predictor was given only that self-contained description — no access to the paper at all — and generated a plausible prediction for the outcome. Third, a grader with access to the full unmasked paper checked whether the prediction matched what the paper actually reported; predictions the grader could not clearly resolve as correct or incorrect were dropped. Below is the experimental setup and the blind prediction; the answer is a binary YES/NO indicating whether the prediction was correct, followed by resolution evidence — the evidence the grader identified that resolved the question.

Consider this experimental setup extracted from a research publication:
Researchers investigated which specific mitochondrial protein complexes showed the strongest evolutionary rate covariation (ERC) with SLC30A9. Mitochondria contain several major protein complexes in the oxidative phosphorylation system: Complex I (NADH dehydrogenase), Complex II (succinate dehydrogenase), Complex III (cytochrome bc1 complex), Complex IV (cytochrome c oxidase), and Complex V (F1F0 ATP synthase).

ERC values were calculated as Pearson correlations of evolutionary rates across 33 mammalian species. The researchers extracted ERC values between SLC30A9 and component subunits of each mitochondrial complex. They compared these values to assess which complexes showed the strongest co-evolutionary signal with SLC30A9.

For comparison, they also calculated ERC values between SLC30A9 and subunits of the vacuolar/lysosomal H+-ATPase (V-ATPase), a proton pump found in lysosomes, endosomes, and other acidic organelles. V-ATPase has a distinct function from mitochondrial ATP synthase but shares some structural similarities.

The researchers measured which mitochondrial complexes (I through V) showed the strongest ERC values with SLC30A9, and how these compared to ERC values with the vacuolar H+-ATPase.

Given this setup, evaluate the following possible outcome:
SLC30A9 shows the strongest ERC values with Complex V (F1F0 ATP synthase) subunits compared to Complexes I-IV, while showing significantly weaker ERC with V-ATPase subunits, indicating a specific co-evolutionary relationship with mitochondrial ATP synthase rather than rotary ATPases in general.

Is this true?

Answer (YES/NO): NO